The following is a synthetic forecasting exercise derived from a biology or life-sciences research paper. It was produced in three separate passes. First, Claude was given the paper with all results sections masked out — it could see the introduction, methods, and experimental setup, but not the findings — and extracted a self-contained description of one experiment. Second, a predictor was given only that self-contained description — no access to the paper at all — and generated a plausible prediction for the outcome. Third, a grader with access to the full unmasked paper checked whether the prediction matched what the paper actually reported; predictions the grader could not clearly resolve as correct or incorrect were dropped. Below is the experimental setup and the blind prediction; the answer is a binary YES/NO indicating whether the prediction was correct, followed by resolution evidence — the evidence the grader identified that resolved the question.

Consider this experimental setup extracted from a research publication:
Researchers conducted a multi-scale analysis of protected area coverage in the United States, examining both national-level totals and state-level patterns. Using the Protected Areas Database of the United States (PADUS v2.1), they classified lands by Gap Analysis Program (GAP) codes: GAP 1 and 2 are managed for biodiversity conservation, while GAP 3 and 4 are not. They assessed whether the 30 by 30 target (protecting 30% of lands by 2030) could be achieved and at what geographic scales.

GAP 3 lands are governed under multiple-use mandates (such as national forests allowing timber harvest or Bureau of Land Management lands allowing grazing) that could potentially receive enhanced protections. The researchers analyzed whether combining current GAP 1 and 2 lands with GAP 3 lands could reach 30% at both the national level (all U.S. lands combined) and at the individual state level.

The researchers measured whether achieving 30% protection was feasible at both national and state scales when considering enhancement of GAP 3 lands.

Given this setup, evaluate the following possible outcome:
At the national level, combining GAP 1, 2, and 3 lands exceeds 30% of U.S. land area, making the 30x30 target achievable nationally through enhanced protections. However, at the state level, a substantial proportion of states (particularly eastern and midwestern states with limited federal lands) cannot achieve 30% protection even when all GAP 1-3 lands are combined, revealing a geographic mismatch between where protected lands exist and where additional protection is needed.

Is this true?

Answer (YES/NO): NO